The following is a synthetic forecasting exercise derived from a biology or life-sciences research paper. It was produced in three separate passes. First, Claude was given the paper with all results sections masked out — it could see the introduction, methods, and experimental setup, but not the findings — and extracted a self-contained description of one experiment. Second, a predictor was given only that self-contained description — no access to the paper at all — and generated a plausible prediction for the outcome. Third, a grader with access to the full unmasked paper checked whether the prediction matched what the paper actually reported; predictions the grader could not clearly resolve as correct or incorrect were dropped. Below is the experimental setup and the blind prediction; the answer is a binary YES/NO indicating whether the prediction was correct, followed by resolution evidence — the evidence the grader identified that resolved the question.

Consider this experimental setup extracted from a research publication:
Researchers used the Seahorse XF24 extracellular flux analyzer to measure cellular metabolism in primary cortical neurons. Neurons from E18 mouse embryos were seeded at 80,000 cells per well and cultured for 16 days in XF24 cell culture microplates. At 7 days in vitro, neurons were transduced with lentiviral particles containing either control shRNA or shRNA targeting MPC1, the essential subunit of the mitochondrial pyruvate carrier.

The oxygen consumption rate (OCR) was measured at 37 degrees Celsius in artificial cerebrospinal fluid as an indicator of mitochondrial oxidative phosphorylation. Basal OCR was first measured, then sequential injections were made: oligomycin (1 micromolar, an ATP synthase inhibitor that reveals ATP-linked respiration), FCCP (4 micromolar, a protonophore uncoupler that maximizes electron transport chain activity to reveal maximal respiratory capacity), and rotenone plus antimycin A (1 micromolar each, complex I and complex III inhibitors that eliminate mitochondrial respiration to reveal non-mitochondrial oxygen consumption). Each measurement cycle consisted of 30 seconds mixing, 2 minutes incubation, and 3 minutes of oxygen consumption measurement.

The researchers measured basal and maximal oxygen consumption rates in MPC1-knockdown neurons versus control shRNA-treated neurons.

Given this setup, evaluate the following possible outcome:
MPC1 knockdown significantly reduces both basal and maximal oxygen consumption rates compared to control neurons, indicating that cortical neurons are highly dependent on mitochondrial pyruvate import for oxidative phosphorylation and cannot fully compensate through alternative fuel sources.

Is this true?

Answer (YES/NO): YES